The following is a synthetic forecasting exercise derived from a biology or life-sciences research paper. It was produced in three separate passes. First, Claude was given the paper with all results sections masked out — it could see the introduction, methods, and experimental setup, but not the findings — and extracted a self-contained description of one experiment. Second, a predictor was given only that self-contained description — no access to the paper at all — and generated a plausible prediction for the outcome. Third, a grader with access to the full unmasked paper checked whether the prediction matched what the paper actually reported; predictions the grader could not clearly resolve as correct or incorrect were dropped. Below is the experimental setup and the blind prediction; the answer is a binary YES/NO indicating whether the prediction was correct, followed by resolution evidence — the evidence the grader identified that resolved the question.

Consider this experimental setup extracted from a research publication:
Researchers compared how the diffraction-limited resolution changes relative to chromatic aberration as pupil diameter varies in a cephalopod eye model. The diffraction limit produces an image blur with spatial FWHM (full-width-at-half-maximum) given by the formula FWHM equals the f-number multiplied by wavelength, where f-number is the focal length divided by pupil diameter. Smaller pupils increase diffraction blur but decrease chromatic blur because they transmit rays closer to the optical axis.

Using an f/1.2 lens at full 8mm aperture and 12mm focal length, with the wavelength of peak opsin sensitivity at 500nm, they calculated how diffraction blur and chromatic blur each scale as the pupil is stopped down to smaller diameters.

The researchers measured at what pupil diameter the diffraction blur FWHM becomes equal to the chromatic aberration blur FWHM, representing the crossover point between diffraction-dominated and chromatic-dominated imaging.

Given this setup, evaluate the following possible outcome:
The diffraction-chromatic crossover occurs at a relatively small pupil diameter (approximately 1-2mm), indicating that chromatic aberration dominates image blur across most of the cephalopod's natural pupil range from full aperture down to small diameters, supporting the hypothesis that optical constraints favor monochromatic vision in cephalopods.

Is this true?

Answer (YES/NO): YES